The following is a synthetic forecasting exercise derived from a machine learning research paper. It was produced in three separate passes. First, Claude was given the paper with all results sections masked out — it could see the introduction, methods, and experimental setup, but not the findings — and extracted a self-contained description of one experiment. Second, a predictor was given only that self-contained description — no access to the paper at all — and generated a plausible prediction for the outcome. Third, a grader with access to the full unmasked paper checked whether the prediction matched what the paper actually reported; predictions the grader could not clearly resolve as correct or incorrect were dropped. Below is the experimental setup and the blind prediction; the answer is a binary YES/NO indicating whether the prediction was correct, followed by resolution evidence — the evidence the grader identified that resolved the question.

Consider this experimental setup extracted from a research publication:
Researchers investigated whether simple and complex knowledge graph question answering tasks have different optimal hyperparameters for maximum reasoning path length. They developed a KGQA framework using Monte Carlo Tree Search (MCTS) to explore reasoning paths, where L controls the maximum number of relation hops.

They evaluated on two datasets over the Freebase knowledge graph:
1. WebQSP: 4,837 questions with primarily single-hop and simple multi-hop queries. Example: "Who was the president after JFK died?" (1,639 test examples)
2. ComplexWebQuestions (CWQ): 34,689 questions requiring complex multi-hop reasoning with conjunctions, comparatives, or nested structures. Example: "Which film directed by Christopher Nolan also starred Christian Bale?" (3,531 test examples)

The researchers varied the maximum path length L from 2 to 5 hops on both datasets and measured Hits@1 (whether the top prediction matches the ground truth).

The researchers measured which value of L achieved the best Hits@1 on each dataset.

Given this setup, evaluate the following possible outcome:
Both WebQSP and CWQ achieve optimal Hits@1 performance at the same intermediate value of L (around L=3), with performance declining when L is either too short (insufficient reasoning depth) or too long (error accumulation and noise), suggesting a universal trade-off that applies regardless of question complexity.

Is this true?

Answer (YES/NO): NO